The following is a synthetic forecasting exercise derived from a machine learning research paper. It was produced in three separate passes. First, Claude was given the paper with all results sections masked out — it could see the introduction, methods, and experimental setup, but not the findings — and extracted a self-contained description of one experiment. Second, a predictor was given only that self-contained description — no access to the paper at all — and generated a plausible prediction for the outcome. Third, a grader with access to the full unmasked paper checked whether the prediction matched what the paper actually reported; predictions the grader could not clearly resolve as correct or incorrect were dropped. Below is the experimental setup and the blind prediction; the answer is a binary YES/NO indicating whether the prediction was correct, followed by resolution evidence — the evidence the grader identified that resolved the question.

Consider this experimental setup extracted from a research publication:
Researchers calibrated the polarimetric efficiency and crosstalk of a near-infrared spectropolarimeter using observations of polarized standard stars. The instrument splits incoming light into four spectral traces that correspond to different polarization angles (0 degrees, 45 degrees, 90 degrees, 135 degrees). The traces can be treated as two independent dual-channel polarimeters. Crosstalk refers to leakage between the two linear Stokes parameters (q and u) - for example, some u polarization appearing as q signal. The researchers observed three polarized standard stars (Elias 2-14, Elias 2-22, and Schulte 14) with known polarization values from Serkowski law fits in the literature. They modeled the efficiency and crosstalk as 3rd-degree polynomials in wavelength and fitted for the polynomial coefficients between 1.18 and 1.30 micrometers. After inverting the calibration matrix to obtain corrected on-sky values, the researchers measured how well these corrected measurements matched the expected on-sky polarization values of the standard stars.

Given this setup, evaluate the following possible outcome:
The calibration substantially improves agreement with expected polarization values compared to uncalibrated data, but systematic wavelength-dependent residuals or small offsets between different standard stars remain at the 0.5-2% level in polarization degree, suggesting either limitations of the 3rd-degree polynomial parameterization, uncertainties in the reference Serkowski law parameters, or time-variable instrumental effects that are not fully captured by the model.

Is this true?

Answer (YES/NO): NO